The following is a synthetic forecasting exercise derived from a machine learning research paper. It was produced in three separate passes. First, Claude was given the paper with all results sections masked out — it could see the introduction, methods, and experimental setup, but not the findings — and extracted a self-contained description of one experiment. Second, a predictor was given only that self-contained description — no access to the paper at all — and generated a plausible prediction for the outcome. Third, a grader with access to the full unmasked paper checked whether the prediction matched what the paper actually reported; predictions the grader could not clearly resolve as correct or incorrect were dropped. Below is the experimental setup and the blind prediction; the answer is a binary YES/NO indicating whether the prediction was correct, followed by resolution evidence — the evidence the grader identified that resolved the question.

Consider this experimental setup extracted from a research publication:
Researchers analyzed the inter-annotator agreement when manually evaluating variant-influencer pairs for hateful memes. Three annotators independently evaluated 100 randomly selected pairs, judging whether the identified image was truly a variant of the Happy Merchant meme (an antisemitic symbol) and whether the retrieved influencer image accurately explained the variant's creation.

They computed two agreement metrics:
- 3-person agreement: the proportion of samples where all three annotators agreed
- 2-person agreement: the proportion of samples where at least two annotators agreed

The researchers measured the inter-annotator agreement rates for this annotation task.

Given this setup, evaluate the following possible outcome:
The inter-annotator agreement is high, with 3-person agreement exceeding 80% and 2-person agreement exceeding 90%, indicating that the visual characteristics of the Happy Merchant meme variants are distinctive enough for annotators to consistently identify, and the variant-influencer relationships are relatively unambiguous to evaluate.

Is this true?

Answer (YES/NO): NO